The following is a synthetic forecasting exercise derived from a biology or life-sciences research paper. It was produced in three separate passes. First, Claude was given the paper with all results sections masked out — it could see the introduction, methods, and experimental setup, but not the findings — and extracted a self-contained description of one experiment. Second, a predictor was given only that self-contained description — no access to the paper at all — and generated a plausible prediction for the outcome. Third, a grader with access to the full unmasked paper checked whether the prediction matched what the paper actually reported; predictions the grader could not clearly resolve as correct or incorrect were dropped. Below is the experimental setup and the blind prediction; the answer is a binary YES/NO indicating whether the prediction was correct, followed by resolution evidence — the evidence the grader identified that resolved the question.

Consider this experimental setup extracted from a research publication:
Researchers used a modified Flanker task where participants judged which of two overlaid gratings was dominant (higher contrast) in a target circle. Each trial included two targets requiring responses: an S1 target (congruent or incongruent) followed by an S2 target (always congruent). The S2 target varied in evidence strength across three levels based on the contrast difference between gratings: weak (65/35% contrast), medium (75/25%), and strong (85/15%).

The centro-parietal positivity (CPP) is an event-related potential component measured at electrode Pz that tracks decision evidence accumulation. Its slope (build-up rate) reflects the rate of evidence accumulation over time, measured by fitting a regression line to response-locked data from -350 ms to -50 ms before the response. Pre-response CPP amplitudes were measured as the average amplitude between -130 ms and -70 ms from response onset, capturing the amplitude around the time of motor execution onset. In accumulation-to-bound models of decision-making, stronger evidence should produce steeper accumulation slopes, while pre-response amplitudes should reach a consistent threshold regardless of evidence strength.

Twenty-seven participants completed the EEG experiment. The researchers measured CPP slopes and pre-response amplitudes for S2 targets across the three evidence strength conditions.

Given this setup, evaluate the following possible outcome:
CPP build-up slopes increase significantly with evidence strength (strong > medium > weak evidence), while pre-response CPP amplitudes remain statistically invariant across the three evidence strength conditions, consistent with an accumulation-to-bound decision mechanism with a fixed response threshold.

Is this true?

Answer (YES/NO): NO